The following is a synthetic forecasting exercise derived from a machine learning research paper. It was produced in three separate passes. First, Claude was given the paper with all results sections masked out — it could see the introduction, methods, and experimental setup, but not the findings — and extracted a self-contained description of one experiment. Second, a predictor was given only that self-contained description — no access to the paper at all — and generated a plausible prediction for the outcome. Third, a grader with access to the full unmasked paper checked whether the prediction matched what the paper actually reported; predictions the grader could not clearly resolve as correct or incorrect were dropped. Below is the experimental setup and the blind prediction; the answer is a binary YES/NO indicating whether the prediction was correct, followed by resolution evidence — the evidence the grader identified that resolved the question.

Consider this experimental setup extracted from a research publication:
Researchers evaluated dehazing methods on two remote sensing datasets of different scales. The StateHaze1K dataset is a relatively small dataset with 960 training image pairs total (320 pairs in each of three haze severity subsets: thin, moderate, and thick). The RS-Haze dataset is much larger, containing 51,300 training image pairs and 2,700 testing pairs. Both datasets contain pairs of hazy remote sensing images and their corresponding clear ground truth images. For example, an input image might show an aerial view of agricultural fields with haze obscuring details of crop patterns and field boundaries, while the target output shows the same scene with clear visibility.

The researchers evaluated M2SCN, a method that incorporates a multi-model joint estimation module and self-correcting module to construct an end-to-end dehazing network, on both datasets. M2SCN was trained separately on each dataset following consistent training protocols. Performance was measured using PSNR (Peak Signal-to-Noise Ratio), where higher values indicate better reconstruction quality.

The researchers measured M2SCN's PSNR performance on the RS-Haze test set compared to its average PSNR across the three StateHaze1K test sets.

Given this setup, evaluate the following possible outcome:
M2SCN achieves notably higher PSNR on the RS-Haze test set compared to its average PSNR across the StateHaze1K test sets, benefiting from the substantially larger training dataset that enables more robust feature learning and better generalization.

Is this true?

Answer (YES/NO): YES